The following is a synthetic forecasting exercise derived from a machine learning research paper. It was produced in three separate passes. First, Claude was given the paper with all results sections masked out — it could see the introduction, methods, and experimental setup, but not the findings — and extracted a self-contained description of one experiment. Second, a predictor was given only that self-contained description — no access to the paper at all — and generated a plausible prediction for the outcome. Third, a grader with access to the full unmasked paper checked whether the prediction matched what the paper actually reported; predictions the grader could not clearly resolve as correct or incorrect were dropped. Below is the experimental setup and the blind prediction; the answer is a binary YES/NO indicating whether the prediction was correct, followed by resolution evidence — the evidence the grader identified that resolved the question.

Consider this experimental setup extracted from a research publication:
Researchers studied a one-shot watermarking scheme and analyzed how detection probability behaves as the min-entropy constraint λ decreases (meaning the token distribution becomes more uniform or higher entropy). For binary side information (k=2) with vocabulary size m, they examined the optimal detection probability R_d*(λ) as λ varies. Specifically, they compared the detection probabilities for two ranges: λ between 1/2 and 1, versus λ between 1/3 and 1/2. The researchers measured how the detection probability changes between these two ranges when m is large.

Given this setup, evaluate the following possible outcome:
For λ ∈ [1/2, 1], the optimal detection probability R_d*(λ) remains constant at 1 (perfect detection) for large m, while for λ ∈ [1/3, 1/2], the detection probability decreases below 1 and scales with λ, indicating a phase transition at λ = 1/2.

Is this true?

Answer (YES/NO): NO